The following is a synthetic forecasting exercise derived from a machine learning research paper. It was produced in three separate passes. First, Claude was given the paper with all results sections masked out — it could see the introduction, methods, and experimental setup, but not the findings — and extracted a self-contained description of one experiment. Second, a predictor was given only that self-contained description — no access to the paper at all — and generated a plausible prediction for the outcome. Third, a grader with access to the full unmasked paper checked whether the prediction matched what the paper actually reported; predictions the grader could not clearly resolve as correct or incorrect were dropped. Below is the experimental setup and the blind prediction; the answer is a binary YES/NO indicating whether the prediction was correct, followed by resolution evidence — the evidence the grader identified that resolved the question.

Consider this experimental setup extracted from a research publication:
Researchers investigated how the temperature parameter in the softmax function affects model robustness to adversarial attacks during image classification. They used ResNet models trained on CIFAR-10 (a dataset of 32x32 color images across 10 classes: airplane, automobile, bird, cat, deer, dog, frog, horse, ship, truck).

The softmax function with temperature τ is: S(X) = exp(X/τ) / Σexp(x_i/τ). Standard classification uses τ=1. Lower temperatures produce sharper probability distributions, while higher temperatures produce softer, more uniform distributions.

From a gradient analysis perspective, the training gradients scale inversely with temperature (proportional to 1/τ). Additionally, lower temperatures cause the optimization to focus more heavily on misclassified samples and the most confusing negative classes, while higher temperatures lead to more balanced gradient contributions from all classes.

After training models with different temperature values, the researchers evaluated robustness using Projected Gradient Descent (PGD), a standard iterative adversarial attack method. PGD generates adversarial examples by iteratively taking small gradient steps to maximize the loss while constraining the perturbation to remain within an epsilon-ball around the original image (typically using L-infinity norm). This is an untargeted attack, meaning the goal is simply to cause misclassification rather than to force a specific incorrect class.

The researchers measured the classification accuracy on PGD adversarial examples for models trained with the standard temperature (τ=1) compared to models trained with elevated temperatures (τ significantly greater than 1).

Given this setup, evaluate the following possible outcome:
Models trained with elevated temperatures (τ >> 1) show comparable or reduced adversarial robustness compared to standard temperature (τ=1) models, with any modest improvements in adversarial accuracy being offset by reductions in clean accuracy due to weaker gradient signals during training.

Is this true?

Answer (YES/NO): NO